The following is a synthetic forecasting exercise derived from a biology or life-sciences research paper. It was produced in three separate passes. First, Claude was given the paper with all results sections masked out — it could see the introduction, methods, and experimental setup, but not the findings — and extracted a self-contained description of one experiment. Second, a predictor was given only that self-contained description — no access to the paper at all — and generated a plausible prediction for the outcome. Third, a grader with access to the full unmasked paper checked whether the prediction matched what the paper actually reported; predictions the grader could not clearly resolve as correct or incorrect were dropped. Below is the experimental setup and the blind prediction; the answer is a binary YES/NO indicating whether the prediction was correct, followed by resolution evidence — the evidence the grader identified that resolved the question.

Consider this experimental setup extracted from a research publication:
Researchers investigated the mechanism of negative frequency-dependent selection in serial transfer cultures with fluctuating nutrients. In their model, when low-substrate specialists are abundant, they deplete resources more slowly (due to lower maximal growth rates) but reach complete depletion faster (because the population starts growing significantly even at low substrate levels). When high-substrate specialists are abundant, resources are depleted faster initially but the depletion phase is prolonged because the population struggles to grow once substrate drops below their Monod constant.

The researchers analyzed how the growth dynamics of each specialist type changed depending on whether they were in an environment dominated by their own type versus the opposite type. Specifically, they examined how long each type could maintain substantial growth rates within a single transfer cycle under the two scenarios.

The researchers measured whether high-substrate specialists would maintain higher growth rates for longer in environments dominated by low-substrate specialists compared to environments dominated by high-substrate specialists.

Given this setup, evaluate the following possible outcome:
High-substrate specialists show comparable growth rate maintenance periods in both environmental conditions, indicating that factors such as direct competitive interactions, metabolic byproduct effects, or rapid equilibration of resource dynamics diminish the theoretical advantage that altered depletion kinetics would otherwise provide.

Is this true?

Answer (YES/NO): NO